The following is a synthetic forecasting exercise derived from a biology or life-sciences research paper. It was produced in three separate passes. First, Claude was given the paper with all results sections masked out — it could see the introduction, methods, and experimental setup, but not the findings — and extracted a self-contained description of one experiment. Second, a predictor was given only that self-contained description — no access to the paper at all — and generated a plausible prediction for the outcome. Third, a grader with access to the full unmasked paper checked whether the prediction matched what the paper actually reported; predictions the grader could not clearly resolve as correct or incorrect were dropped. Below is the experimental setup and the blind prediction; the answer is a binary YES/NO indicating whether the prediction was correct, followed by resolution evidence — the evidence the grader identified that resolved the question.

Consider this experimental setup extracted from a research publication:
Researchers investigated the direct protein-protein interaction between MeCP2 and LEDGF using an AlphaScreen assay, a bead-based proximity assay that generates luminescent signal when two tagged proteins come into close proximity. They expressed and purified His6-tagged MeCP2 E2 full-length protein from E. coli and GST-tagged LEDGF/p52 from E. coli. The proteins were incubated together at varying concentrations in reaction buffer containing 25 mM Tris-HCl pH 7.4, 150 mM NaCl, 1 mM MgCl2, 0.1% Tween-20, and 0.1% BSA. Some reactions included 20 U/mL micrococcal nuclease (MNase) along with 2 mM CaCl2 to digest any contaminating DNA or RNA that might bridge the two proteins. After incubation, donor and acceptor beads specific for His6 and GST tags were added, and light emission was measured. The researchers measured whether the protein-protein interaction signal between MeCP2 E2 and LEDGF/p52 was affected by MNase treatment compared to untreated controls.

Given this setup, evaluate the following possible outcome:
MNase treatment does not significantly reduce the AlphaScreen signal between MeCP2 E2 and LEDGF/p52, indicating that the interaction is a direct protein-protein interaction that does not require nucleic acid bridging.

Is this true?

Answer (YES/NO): NO